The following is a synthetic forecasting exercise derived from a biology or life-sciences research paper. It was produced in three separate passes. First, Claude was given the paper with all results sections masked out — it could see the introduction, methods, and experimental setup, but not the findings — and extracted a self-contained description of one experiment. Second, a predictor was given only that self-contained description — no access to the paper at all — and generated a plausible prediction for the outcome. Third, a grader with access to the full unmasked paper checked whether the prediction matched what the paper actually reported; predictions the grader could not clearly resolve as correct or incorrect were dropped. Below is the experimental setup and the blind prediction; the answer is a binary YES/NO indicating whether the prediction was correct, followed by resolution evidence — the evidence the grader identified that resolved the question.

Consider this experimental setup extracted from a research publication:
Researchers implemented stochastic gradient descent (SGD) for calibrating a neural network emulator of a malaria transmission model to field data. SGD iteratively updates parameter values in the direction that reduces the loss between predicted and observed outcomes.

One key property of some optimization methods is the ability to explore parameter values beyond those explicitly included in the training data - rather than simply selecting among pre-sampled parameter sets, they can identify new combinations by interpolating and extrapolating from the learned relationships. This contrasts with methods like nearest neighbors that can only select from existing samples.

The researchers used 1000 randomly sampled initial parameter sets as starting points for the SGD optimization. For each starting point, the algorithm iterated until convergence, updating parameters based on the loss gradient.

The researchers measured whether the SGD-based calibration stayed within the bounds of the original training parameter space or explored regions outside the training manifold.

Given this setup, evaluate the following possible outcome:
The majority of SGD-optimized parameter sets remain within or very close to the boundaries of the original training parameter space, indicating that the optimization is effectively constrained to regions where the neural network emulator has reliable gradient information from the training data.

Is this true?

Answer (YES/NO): YES